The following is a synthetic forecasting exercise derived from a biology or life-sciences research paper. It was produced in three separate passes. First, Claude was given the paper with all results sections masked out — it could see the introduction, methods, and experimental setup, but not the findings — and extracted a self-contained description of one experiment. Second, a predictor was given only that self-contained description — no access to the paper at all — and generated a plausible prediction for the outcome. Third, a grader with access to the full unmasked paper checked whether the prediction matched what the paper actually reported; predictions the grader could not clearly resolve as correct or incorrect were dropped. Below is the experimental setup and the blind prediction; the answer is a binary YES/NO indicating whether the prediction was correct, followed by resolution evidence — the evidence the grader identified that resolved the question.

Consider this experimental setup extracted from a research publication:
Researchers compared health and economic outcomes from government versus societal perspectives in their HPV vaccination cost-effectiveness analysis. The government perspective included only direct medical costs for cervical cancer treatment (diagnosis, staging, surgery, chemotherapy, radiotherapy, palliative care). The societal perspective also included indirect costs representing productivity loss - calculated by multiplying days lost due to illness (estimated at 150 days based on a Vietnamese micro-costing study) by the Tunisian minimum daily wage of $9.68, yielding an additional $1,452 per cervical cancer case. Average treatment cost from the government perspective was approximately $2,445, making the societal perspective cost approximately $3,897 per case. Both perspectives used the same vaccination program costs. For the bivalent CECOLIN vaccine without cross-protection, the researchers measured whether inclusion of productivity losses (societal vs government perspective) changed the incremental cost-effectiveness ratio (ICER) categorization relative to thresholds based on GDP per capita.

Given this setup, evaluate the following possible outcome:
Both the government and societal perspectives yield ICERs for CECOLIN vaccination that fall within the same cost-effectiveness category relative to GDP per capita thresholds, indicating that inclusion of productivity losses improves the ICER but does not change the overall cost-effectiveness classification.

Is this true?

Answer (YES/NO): YES